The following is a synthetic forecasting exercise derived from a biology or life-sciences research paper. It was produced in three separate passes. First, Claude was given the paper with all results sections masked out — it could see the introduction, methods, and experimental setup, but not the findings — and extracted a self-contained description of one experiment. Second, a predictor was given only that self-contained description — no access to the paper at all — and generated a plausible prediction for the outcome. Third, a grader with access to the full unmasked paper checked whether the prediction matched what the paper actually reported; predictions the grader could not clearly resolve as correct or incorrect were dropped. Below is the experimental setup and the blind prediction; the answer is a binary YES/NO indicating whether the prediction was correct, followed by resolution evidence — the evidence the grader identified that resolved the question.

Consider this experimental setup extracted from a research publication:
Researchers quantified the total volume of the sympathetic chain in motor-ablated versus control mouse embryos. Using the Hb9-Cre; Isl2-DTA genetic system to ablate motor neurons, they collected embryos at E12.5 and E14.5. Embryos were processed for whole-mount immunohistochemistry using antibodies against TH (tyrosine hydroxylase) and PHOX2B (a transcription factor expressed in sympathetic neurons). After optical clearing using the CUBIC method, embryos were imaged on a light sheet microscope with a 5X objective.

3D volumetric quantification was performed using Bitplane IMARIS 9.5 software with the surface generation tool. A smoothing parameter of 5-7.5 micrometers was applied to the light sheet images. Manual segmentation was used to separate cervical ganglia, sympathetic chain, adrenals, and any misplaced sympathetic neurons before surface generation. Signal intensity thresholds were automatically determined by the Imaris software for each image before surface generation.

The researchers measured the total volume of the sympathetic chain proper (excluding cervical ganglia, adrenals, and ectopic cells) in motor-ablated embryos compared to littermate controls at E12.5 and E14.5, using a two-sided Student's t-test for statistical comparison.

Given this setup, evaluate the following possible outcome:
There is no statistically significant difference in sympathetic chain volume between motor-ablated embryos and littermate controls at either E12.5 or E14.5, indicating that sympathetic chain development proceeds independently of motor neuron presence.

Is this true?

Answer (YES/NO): NO